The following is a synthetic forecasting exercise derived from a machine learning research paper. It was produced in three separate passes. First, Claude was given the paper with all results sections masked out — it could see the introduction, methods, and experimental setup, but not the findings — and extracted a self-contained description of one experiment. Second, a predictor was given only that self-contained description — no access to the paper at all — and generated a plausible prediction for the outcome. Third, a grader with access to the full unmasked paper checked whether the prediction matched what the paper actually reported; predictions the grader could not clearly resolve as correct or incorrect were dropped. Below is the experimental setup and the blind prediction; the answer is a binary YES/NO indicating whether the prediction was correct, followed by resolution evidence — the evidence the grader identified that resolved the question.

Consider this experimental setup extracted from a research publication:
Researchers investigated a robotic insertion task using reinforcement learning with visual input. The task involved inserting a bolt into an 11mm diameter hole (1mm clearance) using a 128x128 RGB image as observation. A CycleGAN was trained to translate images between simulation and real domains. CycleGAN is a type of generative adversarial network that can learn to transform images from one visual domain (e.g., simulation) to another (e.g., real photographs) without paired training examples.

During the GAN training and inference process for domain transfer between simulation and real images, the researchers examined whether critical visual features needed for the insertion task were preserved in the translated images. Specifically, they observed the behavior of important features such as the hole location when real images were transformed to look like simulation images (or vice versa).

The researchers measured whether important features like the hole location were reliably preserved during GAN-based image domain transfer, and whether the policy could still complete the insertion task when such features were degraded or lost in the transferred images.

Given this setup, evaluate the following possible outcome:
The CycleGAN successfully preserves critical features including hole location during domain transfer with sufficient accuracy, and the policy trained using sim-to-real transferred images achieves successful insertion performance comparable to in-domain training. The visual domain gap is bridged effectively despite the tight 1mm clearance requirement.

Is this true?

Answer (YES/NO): NO